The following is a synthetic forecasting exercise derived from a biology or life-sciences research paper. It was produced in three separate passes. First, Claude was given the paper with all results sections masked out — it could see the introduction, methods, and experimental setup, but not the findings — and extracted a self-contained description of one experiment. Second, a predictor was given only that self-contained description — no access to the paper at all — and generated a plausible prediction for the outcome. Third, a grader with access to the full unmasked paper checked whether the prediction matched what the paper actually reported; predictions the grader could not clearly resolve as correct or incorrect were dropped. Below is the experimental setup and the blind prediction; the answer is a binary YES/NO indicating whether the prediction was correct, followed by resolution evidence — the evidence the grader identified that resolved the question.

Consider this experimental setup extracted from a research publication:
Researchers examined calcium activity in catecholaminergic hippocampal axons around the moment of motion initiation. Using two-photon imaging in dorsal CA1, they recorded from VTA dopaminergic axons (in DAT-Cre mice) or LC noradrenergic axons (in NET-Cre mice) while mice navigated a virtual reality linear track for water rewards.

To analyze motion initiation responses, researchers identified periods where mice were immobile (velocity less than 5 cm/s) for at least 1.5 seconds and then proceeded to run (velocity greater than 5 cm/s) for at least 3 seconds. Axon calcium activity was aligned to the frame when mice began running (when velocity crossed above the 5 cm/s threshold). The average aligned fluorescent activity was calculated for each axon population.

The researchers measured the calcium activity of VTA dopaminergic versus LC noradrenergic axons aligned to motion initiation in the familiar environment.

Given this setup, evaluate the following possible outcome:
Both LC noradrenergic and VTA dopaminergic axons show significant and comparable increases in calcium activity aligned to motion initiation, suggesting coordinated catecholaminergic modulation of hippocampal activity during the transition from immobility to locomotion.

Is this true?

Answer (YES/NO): NO